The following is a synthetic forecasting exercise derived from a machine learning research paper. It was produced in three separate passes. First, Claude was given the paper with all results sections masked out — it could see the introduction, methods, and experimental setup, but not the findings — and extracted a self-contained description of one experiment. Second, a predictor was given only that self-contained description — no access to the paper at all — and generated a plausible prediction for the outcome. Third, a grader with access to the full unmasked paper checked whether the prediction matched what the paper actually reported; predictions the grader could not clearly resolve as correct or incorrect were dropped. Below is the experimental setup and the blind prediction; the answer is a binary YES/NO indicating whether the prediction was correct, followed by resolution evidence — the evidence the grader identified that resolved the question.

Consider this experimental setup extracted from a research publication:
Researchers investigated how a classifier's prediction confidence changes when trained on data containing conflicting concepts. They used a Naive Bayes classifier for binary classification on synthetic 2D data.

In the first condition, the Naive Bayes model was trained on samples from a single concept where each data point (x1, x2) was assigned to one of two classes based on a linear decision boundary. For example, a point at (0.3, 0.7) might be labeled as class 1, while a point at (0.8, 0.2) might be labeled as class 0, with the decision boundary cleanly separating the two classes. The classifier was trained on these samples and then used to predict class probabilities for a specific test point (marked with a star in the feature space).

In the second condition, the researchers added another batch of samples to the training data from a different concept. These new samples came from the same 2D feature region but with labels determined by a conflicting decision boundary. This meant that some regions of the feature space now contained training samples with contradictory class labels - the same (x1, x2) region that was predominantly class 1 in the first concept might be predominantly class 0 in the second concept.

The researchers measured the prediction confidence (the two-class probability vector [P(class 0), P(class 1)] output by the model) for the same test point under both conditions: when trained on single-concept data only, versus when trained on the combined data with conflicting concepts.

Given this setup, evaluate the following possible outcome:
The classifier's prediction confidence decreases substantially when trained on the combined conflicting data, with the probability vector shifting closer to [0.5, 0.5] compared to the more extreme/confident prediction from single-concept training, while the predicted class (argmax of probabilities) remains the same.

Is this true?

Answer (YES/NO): YES